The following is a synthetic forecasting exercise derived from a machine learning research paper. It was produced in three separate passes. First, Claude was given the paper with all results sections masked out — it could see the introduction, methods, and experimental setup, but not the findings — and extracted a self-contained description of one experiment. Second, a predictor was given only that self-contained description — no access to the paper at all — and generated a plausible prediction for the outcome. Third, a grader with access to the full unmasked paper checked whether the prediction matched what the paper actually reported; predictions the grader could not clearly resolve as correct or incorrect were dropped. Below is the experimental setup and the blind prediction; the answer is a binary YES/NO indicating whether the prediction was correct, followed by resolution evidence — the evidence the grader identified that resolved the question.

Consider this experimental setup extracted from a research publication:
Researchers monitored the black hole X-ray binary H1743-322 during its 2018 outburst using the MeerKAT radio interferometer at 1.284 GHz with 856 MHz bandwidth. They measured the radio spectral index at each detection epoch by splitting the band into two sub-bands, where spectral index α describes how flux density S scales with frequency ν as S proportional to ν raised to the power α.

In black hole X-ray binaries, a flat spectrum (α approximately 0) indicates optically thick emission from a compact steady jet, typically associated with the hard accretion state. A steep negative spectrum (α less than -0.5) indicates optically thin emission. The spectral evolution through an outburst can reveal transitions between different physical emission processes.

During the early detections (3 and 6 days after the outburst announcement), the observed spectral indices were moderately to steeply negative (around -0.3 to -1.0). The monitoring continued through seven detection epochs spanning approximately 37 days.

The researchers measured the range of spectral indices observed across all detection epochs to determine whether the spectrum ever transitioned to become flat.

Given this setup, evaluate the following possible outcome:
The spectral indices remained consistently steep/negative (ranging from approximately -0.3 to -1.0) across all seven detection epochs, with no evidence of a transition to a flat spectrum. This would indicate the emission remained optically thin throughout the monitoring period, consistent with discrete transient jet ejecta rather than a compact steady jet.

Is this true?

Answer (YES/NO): NO